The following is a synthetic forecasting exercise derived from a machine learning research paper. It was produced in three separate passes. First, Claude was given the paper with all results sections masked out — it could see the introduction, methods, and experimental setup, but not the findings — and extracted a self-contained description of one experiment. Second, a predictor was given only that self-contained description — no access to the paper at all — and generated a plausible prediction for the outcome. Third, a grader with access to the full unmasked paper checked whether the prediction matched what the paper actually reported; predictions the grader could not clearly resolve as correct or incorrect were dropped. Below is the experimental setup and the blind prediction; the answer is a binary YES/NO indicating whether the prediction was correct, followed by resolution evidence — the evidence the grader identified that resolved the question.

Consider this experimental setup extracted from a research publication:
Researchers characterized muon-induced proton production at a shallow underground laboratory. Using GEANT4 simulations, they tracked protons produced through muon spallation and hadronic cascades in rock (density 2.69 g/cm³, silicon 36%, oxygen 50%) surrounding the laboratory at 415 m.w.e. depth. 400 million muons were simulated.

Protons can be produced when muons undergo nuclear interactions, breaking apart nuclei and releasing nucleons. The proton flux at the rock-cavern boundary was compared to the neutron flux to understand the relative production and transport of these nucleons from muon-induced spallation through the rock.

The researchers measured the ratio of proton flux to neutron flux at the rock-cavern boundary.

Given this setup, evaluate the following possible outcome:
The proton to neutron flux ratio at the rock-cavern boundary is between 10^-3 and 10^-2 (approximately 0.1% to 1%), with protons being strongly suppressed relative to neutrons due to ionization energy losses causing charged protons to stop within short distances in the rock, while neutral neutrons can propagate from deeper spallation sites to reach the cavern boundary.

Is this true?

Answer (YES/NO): NO